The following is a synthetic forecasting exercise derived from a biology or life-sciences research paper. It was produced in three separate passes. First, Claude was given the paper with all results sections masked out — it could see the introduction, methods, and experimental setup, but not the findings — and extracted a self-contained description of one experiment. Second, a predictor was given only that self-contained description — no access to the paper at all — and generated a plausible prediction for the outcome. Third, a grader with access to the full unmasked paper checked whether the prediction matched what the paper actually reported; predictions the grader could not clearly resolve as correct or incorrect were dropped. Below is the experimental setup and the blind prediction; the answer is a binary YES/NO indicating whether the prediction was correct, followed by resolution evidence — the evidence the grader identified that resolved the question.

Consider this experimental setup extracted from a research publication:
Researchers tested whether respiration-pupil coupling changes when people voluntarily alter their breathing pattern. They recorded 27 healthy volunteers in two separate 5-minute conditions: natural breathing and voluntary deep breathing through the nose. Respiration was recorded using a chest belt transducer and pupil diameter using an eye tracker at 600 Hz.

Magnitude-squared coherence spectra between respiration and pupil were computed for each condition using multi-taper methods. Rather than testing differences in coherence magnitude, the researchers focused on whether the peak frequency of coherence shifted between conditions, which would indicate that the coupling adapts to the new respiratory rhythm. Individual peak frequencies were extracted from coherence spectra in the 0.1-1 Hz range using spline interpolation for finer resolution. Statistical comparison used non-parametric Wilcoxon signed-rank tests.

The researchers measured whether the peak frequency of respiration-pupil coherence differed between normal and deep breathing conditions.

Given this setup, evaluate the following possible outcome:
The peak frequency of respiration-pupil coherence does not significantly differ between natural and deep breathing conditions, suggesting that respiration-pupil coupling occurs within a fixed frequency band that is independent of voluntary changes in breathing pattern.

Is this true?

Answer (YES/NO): NO